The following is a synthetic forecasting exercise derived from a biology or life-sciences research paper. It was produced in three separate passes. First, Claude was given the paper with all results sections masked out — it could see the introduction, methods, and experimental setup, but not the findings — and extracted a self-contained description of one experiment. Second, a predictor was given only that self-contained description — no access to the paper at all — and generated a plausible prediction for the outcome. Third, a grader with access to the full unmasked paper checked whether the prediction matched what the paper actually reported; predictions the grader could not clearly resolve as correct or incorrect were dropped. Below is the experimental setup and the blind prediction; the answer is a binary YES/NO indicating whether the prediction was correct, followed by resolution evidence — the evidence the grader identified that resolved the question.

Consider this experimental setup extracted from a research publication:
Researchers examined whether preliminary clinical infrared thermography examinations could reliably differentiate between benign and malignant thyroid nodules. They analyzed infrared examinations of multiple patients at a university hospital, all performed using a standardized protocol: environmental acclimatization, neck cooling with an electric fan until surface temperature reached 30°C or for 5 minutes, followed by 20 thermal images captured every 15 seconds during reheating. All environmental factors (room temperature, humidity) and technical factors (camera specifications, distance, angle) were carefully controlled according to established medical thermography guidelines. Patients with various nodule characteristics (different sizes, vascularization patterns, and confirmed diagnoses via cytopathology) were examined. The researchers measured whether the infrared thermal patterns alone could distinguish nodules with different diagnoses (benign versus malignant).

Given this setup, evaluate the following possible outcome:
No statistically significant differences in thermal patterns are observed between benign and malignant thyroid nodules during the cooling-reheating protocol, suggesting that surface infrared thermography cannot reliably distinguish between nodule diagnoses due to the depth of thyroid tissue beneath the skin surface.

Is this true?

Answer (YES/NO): YES